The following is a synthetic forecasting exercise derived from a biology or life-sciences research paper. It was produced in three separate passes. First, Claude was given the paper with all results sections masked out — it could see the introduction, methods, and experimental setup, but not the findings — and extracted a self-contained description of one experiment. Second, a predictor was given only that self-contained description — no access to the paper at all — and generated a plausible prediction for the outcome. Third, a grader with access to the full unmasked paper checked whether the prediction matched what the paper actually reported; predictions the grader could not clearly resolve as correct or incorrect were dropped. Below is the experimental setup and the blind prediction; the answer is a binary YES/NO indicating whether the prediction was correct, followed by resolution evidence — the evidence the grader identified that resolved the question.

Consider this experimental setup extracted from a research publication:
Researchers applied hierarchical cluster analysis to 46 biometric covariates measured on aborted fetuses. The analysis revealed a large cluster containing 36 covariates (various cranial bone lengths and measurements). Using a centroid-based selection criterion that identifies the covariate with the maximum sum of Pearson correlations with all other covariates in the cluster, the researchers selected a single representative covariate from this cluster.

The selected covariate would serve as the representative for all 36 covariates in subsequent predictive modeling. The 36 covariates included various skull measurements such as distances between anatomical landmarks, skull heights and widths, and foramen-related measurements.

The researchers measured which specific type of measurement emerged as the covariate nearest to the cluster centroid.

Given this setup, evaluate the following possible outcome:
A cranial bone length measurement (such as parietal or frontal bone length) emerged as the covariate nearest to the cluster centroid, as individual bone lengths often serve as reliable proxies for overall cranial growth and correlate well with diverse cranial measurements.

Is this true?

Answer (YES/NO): NO